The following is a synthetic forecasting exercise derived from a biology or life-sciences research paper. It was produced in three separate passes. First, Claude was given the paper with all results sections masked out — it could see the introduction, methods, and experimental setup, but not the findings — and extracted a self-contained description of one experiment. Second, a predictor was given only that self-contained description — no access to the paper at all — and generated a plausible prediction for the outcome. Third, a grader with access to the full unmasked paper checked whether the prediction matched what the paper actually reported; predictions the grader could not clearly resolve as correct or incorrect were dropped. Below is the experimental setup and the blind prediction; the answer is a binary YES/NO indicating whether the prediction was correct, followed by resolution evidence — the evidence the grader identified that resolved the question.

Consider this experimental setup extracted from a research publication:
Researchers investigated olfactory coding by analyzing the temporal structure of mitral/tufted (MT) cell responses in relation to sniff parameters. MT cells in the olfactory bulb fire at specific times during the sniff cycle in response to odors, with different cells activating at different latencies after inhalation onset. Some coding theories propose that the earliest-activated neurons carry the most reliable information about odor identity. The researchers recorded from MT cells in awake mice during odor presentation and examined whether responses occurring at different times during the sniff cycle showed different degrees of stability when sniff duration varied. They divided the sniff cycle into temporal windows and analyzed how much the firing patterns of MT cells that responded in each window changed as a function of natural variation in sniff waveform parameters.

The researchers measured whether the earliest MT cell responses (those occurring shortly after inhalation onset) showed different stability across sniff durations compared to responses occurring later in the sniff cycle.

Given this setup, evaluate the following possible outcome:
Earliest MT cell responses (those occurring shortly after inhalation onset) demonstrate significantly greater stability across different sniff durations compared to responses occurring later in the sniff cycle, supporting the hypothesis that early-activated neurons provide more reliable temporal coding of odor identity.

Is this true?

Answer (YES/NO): YES